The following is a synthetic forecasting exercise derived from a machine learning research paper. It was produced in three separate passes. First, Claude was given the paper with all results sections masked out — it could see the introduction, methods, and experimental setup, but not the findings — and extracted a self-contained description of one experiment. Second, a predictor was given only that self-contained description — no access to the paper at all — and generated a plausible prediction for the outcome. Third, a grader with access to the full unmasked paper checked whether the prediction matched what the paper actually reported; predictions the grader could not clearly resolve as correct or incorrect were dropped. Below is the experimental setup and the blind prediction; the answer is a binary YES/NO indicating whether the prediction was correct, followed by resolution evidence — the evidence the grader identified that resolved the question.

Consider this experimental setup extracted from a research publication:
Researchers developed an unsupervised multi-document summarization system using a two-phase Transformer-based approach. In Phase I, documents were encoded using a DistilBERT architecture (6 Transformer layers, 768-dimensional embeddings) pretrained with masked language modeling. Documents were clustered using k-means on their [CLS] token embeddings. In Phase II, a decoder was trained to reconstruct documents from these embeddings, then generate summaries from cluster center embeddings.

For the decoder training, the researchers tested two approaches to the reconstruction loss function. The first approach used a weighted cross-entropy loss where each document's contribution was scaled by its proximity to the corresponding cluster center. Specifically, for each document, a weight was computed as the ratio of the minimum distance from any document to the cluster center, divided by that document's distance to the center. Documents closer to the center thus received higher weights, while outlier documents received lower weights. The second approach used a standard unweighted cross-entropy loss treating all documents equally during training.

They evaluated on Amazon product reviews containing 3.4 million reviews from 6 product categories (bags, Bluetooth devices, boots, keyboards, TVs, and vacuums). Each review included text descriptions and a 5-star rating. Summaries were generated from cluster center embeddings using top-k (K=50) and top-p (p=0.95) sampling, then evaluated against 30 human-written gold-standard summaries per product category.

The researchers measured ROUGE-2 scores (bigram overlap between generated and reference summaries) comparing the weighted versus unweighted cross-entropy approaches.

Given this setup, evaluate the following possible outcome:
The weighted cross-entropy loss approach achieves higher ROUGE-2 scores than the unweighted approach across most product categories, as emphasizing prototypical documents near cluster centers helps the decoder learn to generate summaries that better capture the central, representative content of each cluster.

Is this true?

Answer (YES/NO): YES